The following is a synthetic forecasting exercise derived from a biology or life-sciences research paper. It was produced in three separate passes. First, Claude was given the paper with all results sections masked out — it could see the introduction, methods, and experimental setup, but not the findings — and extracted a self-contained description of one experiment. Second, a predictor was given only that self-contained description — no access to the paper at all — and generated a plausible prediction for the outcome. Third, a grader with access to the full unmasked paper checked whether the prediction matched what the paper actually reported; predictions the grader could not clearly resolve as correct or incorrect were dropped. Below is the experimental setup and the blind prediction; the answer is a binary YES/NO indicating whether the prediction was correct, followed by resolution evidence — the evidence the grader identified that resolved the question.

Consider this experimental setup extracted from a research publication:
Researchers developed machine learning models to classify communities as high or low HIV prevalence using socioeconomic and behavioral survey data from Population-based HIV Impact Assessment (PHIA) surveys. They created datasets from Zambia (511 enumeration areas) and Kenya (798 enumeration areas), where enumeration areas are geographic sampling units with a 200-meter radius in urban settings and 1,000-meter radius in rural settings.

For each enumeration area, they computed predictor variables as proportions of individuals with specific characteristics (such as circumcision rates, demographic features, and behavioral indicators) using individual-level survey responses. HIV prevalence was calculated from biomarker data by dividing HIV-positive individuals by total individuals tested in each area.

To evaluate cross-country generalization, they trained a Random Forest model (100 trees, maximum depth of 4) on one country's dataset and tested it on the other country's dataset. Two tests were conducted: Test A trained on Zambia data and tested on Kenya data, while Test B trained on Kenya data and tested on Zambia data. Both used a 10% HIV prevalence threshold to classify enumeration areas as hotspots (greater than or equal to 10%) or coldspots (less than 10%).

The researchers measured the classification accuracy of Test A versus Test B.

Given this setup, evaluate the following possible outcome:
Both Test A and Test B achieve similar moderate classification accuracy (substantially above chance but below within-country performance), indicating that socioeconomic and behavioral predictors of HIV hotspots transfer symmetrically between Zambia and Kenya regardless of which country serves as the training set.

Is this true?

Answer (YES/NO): YES